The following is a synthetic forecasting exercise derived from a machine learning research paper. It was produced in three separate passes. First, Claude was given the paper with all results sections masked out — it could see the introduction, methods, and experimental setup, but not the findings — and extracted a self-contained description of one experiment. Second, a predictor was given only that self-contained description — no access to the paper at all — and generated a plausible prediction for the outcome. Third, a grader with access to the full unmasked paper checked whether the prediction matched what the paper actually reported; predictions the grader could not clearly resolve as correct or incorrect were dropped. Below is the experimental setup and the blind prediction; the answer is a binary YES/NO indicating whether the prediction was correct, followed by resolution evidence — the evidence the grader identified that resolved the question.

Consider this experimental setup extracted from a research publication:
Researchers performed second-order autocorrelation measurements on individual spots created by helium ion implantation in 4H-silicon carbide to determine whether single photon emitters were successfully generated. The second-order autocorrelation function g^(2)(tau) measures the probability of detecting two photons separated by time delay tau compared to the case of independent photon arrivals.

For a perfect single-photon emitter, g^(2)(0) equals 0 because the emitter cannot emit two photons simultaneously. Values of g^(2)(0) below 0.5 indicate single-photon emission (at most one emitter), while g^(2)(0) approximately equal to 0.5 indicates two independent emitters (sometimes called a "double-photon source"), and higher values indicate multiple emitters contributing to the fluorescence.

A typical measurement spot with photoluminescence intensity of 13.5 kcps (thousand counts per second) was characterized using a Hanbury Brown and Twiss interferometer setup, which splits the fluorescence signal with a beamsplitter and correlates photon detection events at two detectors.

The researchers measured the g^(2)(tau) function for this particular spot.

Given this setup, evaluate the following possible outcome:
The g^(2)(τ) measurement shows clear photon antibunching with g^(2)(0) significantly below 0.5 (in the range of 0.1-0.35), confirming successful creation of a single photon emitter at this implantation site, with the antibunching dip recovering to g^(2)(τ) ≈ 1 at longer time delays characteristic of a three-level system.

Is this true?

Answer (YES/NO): NO